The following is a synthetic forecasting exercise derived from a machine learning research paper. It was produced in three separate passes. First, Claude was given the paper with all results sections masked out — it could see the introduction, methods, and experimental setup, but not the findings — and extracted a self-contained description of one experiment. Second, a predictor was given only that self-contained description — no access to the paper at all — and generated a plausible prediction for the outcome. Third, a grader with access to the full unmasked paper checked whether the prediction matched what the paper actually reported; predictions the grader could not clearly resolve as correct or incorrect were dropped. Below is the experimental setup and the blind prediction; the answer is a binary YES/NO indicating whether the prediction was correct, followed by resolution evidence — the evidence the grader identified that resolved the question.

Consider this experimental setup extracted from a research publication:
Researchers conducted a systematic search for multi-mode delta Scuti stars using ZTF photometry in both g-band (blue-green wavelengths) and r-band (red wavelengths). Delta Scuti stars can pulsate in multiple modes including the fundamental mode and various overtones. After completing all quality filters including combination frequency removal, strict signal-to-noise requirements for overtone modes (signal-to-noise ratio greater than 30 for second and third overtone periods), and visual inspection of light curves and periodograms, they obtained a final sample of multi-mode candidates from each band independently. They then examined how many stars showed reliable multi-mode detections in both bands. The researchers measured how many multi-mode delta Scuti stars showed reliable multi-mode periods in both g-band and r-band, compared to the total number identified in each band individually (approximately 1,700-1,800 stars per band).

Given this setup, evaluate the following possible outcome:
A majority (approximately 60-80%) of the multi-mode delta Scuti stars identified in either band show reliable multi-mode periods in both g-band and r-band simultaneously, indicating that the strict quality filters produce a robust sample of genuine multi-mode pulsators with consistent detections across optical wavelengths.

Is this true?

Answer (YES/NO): YES